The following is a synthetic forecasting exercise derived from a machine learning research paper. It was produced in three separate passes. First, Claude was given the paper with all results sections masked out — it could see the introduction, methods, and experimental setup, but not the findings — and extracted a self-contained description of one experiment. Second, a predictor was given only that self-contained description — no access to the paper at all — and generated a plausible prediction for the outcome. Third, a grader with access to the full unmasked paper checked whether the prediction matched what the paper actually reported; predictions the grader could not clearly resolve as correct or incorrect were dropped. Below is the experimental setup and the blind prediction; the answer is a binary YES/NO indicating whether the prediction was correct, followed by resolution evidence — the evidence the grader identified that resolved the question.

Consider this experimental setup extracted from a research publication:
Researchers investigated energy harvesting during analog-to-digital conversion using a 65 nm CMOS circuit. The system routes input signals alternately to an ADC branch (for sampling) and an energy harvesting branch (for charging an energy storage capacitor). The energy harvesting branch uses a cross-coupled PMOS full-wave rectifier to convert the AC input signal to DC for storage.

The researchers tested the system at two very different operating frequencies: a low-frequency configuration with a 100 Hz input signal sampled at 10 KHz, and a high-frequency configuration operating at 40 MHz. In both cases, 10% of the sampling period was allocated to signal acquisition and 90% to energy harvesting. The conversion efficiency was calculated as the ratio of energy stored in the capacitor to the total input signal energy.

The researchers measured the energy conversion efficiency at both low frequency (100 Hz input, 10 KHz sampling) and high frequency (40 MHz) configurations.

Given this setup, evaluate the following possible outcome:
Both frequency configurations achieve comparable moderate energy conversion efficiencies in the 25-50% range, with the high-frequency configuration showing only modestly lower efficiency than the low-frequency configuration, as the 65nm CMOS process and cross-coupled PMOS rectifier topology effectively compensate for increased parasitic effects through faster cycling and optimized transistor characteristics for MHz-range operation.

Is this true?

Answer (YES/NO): NO